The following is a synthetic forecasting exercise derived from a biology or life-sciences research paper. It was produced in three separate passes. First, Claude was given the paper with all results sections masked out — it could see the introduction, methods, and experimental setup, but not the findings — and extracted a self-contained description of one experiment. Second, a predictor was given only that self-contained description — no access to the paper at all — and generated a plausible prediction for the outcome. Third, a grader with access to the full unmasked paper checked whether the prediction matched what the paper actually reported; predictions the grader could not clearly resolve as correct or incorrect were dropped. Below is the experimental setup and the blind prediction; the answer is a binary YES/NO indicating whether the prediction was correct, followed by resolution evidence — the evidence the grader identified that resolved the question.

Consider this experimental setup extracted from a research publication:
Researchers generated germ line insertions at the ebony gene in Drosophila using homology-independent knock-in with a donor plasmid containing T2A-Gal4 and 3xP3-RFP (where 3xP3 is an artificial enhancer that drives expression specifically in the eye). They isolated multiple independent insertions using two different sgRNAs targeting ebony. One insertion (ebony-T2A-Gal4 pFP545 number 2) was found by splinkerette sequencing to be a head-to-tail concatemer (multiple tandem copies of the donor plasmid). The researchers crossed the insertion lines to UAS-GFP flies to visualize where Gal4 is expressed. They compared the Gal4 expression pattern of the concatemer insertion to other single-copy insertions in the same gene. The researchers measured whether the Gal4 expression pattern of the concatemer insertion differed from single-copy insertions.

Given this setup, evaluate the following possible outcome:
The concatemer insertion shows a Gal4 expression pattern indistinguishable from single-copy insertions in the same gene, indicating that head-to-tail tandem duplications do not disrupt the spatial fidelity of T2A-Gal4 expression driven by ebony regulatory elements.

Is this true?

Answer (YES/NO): NO